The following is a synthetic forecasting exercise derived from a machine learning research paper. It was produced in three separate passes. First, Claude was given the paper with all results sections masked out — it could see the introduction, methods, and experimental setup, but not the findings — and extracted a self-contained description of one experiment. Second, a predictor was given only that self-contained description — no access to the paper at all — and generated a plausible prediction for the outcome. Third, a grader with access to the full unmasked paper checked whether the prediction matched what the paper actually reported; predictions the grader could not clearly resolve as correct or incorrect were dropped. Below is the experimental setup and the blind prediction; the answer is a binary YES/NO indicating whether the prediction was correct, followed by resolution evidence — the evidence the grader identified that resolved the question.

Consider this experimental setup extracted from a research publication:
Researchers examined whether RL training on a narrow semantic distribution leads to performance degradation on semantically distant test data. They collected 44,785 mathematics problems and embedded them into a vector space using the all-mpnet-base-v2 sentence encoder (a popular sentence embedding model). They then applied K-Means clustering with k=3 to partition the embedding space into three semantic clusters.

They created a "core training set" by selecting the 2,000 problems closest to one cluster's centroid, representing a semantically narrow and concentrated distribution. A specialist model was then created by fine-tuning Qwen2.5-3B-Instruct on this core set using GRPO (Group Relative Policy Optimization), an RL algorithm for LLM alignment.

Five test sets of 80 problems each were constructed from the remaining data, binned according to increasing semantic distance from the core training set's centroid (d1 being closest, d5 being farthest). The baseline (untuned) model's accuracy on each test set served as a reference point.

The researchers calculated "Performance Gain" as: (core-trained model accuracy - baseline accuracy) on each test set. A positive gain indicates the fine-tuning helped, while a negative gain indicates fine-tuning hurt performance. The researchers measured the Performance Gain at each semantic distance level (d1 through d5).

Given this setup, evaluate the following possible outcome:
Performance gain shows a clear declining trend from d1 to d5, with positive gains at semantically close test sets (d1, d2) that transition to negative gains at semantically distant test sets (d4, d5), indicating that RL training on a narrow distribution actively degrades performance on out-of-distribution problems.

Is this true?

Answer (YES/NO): YES